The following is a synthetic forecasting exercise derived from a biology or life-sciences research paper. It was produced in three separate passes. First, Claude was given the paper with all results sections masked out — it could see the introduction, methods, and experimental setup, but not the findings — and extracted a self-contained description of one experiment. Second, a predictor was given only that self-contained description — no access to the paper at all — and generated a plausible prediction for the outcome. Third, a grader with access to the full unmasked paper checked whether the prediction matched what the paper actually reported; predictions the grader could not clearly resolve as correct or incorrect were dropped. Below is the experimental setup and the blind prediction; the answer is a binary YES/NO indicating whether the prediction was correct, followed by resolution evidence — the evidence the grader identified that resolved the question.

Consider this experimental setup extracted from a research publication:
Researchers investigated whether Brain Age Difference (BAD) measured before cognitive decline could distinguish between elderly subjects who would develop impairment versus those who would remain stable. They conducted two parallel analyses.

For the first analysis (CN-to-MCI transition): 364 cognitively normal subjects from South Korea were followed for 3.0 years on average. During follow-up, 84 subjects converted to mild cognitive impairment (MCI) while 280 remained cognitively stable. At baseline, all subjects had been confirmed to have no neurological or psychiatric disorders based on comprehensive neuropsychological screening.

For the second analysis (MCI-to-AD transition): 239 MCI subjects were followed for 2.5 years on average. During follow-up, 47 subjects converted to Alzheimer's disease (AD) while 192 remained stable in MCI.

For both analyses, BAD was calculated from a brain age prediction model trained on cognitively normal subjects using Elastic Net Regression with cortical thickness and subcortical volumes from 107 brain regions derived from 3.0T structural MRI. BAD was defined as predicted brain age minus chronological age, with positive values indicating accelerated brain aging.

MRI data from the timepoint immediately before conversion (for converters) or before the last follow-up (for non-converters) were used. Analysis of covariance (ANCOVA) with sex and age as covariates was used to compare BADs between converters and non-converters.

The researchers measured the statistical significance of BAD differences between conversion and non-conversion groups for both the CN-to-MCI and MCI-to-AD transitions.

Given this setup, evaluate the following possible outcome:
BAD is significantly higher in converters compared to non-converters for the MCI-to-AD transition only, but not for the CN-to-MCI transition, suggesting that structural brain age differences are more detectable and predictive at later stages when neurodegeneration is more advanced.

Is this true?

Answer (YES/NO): NO